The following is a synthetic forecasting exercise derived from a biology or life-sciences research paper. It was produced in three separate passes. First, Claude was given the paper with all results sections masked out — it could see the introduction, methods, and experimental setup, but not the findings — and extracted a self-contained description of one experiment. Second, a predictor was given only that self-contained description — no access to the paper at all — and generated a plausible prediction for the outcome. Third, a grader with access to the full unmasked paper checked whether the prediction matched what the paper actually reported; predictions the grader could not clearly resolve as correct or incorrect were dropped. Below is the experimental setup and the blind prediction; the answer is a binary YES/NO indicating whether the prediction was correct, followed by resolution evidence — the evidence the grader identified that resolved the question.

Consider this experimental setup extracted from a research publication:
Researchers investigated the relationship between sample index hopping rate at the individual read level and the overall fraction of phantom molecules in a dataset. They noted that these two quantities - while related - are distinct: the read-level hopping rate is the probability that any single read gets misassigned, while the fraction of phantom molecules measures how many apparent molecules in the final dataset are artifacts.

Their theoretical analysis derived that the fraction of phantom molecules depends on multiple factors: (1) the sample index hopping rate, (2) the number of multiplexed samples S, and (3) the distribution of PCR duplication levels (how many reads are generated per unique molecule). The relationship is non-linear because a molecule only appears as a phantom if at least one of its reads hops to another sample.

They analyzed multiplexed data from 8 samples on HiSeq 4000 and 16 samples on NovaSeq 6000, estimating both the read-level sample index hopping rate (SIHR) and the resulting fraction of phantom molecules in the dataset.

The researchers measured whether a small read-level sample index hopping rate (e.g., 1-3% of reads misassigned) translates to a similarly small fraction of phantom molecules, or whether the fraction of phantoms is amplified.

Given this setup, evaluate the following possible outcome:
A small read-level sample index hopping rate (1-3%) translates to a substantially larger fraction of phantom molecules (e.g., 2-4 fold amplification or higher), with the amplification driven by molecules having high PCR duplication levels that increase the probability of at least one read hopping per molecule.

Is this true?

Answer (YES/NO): YES